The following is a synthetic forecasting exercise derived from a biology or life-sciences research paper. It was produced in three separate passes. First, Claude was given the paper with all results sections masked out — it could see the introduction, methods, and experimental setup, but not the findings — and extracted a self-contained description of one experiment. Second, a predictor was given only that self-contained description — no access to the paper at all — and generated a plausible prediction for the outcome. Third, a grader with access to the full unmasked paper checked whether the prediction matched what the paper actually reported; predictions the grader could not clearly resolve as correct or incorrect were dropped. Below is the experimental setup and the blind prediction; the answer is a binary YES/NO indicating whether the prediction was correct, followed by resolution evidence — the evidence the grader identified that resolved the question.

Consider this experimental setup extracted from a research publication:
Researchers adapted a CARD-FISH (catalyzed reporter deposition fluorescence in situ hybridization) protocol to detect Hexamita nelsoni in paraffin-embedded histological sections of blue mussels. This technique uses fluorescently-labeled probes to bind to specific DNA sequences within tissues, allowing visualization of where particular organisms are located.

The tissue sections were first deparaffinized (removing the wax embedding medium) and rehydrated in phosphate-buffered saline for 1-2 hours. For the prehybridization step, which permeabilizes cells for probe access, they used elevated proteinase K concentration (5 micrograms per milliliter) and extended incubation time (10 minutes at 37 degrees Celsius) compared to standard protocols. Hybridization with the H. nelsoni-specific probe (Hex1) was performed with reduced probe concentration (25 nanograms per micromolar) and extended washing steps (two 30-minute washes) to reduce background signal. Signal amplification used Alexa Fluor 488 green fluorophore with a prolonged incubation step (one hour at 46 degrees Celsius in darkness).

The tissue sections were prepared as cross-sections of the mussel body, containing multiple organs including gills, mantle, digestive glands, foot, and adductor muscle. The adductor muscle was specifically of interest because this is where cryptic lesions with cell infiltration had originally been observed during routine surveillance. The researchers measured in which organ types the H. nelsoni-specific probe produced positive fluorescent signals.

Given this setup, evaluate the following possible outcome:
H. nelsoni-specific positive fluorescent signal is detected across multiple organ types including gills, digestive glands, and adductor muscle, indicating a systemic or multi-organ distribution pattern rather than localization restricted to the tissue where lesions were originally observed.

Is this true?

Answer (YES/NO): NO